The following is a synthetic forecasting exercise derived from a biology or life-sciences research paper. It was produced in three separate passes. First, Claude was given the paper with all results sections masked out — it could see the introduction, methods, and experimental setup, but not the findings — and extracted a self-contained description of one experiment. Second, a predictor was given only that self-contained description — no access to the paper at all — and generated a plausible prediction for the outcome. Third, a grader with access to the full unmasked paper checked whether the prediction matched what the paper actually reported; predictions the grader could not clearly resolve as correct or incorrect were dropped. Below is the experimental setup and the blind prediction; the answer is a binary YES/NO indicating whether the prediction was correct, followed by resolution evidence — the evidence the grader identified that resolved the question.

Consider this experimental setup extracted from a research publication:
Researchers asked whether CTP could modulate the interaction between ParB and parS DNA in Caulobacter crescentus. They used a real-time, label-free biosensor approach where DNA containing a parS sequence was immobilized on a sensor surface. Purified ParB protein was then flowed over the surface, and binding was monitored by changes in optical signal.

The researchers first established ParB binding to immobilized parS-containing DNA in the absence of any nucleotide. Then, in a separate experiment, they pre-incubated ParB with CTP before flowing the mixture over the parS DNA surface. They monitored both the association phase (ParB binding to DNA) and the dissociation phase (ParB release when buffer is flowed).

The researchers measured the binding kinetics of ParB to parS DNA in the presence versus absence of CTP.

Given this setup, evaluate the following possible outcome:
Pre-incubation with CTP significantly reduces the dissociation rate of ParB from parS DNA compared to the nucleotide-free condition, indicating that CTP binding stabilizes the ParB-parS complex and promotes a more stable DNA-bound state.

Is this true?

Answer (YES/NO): NO